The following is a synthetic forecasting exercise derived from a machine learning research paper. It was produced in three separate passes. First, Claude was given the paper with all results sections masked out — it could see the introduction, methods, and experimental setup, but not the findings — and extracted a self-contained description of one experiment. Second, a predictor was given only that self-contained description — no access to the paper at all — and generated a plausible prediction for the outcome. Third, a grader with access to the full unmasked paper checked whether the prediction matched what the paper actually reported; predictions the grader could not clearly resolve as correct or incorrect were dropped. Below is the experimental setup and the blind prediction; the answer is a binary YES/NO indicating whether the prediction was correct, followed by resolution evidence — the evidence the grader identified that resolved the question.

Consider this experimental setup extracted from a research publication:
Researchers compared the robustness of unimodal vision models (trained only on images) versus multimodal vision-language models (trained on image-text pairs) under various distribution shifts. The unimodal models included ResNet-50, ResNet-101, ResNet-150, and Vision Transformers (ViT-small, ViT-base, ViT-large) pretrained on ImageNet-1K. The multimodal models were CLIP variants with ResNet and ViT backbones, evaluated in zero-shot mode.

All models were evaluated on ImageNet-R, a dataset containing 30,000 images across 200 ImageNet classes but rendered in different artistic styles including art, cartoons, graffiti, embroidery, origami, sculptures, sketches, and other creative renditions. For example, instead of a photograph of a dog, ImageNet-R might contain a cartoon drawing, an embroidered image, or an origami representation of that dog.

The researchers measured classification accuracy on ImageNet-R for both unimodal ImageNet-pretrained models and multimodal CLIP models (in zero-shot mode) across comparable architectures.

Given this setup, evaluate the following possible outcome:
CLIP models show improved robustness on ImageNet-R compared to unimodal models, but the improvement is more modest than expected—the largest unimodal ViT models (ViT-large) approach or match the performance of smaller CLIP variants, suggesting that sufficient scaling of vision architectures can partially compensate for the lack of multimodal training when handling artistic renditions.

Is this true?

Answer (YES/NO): NO